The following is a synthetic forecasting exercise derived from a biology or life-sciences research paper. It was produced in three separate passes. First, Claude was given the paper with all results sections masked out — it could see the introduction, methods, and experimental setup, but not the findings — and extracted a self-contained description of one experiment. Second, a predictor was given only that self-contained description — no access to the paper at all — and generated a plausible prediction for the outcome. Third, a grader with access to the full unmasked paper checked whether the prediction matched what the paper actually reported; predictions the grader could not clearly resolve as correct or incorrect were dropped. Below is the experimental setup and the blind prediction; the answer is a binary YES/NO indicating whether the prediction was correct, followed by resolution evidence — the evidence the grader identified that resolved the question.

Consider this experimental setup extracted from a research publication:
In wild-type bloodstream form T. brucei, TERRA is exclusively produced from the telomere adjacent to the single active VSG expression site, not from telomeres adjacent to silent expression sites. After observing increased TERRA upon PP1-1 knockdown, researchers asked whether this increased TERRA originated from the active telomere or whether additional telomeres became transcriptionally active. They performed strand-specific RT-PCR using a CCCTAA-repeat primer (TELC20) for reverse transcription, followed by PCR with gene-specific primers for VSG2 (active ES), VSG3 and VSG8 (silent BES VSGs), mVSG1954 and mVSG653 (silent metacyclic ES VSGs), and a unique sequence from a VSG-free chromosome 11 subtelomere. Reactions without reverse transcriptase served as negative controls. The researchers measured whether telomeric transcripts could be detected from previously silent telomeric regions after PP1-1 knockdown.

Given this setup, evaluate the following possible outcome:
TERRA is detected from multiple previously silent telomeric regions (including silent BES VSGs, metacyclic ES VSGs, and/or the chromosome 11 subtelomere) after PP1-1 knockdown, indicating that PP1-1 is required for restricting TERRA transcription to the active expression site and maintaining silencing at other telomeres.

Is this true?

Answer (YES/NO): NO